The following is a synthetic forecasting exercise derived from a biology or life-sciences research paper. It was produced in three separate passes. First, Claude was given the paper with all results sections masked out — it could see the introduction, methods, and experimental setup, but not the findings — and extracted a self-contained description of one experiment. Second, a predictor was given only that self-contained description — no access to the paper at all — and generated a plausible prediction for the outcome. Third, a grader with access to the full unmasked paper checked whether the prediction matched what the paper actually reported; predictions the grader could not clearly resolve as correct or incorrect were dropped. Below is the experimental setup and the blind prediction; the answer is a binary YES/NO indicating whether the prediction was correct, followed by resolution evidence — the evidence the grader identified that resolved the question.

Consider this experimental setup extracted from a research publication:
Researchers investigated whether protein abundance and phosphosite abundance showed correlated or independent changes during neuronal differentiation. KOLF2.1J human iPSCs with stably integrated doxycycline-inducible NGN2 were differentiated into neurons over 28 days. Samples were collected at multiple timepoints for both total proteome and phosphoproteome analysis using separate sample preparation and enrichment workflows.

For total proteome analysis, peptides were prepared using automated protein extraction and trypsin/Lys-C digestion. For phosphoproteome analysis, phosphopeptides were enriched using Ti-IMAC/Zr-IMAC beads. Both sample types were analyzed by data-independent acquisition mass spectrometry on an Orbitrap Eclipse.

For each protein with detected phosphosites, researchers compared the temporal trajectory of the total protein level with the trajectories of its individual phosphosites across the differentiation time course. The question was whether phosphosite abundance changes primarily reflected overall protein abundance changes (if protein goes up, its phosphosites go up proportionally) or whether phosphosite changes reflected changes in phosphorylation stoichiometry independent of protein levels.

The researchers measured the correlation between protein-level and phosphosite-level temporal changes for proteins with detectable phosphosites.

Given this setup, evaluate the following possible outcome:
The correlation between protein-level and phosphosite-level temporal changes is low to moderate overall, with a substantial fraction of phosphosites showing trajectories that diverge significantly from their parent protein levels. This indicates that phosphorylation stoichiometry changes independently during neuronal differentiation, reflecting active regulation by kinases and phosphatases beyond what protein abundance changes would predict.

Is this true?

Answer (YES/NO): NO